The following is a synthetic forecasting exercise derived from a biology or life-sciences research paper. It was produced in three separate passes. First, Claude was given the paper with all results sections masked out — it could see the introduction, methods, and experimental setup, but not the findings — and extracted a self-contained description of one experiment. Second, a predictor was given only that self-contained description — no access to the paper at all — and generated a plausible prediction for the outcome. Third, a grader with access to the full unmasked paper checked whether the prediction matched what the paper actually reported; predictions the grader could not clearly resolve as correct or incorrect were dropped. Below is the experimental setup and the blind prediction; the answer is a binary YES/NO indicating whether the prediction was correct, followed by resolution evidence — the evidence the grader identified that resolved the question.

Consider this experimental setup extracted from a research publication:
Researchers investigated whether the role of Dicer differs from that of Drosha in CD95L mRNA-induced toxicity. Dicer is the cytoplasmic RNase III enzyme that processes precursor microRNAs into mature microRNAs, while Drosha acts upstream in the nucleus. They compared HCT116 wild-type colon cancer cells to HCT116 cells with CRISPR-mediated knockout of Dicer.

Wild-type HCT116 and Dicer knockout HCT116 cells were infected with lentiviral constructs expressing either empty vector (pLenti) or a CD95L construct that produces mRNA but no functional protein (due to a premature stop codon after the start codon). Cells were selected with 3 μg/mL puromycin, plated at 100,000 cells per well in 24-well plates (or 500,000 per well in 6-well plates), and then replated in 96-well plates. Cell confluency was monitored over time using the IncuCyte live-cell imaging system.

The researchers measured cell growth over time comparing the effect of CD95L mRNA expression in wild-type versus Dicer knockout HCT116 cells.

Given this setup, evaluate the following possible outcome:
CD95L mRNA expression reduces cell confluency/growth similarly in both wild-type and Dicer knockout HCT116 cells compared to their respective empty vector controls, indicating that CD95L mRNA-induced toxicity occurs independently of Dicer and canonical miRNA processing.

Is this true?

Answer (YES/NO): YES